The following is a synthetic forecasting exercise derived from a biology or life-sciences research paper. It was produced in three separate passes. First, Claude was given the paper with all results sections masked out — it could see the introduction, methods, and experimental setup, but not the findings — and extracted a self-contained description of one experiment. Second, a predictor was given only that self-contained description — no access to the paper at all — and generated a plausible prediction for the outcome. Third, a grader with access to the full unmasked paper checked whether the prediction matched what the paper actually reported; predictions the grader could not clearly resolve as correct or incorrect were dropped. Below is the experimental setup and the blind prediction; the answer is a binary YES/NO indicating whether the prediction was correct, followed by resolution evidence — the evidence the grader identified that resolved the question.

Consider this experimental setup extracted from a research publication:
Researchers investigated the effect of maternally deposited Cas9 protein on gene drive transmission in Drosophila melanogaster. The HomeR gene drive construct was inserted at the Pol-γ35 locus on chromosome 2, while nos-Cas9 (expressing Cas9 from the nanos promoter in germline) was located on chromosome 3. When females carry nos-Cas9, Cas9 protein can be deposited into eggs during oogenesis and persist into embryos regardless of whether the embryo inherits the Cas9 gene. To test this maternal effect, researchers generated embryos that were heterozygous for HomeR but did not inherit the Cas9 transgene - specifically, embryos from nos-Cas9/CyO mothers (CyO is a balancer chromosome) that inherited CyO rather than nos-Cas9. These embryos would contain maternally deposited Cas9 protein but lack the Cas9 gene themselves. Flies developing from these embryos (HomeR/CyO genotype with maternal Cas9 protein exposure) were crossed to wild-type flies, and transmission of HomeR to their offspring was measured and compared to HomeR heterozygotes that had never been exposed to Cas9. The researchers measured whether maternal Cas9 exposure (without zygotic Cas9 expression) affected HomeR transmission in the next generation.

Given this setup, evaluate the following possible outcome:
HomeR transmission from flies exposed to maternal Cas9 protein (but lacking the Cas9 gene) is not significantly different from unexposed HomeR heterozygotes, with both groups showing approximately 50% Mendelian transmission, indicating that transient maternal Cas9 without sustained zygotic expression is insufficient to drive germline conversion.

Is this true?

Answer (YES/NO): NO